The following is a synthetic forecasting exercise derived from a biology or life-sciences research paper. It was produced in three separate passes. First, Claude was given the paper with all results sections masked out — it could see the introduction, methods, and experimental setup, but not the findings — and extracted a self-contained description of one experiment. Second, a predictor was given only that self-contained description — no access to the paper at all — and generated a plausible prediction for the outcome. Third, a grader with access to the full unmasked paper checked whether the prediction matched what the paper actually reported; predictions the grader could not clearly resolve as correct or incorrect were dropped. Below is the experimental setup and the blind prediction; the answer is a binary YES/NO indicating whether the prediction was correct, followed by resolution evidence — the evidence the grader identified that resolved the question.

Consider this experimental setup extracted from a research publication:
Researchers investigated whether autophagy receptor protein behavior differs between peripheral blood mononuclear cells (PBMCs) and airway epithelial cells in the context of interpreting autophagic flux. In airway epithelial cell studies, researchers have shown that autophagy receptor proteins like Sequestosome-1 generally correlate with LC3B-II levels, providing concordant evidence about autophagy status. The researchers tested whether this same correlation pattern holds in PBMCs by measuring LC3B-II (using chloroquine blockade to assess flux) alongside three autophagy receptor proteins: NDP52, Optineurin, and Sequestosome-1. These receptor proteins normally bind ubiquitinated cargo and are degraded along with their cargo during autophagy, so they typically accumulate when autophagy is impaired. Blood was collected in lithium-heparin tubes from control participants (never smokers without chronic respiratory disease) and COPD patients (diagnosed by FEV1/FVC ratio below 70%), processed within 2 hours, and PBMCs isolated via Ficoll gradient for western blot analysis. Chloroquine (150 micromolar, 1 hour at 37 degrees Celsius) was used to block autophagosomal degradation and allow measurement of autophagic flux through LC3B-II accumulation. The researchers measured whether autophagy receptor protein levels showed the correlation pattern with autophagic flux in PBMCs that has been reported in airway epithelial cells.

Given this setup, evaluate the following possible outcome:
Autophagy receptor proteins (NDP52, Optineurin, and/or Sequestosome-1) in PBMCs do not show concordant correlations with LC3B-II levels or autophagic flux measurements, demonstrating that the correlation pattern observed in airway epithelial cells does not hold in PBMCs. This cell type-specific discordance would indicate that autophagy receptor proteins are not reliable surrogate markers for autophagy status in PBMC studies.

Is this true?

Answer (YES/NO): YES